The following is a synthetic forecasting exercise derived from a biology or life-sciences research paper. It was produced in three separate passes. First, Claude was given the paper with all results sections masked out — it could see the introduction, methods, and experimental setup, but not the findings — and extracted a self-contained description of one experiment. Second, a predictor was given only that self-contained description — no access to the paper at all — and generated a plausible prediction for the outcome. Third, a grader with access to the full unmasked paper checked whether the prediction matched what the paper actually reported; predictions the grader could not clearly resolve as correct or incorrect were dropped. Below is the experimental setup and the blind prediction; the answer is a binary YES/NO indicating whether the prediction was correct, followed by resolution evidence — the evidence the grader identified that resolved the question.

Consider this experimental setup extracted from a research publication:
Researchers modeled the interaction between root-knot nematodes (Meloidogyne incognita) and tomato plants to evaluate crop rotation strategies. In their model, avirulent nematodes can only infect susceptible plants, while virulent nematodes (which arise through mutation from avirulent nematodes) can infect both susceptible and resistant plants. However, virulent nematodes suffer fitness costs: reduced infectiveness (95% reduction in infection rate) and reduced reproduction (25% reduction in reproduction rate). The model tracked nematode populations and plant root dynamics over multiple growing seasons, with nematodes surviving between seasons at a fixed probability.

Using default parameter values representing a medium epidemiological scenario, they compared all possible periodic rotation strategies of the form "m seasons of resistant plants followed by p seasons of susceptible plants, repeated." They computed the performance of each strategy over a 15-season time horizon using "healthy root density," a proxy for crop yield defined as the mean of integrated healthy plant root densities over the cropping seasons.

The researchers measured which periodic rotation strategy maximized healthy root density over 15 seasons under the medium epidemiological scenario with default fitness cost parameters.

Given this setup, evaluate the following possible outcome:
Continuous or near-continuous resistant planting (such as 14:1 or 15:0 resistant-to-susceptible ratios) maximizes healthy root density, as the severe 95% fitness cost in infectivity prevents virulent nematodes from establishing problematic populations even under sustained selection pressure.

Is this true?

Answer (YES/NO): NO